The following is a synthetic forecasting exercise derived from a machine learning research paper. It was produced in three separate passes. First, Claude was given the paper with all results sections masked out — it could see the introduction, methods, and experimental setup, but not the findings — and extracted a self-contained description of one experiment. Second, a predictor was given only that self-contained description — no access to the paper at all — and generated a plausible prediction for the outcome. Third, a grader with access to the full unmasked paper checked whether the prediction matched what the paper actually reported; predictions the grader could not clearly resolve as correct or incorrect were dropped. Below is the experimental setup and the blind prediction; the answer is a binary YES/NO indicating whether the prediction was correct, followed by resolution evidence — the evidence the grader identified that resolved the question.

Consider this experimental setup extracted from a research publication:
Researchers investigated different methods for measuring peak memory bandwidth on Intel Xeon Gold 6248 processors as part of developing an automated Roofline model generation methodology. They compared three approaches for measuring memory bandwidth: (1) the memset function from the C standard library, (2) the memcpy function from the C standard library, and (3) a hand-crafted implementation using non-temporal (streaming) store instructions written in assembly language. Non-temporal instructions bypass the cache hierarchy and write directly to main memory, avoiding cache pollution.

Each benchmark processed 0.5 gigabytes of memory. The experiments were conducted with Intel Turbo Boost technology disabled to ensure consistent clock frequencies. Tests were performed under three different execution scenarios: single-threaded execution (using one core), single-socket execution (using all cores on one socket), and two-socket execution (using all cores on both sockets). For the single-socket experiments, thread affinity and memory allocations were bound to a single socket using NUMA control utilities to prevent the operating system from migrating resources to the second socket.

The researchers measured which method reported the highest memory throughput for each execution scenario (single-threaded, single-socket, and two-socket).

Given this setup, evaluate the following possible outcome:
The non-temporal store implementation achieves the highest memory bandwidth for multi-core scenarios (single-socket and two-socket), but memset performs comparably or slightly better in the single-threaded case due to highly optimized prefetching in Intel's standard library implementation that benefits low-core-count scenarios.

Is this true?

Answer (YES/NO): YES